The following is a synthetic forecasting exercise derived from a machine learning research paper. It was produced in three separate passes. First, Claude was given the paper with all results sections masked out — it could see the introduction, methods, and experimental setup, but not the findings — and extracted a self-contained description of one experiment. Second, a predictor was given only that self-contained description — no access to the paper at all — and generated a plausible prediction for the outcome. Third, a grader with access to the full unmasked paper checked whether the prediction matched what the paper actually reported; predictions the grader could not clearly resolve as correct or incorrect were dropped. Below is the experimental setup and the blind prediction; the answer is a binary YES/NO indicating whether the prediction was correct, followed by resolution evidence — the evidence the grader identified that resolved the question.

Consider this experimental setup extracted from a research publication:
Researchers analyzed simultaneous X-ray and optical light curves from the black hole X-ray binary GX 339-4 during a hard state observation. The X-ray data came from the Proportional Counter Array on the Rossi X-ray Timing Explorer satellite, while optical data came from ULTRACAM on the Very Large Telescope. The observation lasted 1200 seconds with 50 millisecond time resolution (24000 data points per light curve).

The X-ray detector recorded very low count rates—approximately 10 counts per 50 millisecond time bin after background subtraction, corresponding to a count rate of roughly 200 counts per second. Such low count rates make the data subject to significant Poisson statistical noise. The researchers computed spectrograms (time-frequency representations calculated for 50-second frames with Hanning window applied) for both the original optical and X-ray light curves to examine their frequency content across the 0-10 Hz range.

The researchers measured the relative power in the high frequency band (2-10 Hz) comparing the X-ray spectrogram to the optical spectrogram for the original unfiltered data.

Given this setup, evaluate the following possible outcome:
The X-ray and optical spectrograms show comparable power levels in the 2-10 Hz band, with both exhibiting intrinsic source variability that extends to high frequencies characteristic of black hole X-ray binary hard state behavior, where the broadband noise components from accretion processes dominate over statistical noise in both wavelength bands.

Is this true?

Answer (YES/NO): NO